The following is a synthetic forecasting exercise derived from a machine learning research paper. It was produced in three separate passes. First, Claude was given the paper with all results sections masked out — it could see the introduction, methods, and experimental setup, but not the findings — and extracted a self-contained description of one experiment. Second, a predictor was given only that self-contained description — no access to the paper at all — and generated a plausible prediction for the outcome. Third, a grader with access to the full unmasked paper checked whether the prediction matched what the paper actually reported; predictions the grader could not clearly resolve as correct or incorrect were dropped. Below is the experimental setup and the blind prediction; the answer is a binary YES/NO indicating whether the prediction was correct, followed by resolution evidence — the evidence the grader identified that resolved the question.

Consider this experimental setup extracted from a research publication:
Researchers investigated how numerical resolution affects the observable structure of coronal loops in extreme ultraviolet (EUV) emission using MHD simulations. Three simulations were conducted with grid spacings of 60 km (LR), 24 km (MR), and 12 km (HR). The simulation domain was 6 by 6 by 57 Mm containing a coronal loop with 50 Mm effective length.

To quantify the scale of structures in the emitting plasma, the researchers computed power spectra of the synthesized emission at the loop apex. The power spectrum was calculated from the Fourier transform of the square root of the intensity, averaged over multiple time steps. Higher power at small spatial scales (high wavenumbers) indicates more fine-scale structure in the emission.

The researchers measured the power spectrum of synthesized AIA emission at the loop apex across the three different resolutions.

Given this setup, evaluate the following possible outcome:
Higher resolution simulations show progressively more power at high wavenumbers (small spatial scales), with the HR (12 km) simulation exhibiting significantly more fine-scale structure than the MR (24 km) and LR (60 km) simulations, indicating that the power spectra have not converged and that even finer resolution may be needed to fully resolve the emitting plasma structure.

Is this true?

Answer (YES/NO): NO